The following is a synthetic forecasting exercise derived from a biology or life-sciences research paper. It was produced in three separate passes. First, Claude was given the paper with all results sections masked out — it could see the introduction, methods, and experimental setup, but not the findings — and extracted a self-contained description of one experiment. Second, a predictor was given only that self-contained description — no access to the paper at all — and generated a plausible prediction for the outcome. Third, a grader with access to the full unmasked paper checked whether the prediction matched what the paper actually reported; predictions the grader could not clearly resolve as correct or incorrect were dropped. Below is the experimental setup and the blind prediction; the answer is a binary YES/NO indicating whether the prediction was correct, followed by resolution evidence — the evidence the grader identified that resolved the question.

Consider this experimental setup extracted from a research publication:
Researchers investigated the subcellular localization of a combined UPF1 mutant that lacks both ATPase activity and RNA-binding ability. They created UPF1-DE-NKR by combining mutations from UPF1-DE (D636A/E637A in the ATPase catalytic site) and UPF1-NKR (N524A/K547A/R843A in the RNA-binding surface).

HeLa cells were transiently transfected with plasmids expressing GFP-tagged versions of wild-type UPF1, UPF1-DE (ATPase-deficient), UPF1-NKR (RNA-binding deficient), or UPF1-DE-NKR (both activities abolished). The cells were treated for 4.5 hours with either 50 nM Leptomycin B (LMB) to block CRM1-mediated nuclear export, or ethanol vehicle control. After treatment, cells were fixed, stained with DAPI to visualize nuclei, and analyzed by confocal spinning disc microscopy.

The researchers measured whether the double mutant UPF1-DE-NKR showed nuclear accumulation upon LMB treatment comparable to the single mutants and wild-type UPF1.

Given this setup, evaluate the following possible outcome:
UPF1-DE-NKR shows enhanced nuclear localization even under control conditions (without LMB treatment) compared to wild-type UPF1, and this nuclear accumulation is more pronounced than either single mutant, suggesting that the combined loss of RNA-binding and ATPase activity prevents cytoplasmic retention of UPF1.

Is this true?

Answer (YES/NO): NO